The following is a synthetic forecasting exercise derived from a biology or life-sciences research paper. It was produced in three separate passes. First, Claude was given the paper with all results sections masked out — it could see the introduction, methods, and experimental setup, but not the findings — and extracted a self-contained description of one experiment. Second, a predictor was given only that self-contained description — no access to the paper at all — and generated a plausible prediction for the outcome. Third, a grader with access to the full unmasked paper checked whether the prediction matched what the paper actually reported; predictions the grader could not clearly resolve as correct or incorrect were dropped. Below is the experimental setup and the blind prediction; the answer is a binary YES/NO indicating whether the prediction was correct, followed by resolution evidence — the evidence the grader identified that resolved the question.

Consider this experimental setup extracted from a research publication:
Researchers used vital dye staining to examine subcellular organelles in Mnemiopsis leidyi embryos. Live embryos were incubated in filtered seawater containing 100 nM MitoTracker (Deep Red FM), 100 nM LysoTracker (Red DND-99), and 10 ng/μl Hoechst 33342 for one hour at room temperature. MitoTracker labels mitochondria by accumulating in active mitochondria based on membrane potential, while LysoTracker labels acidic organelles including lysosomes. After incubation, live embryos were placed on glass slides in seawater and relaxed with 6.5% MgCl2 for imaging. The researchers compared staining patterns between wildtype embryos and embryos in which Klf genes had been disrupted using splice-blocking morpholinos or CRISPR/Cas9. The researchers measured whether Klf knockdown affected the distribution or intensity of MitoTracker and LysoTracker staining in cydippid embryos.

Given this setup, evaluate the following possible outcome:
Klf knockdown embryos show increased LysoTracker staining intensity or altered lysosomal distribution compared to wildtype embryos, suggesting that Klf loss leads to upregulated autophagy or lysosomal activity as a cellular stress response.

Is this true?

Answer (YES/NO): NO